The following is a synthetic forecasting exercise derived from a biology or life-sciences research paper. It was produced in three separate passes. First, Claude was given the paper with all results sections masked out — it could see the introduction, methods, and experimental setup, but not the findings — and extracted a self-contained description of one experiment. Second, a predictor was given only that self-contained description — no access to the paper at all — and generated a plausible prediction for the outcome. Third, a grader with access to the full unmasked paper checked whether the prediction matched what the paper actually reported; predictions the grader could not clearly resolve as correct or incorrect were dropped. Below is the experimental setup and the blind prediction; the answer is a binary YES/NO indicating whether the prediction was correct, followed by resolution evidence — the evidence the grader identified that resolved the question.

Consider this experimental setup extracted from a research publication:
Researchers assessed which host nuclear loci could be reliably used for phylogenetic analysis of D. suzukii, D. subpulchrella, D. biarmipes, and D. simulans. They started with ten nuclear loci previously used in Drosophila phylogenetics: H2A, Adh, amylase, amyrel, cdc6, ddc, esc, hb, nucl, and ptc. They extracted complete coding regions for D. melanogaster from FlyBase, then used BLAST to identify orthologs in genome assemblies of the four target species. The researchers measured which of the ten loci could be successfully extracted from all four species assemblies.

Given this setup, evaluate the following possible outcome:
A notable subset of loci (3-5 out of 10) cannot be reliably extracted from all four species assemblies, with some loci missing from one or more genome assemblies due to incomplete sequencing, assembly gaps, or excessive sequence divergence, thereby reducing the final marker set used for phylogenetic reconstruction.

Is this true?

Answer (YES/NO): NO